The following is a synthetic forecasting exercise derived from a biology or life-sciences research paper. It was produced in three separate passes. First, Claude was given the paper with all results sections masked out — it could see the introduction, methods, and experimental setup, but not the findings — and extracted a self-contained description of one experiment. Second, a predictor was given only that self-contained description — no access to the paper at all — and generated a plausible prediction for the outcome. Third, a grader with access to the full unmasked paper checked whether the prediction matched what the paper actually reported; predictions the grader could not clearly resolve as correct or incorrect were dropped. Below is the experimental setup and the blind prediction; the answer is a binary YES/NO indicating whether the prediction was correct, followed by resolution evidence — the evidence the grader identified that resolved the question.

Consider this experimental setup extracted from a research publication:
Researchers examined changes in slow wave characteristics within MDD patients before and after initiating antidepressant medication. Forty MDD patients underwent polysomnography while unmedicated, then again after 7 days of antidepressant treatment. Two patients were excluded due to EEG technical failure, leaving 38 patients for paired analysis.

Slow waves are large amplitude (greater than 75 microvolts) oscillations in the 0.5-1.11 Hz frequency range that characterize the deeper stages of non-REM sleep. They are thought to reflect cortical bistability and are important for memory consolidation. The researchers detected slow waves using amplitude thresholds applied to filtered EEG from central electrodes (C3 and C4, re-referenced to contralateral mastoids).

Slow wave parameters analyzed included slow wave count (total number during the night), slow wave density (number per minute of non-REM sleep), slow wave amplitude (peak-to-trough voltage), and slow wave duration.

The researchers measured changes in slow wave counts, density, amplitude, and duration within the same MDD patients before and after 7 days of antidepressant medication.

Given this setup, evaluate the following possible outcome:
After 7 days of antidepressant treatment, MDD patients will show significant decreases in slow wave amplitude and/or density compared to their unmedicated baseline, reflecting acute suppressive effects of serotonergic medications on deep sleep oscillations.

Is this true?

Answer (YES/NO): NO